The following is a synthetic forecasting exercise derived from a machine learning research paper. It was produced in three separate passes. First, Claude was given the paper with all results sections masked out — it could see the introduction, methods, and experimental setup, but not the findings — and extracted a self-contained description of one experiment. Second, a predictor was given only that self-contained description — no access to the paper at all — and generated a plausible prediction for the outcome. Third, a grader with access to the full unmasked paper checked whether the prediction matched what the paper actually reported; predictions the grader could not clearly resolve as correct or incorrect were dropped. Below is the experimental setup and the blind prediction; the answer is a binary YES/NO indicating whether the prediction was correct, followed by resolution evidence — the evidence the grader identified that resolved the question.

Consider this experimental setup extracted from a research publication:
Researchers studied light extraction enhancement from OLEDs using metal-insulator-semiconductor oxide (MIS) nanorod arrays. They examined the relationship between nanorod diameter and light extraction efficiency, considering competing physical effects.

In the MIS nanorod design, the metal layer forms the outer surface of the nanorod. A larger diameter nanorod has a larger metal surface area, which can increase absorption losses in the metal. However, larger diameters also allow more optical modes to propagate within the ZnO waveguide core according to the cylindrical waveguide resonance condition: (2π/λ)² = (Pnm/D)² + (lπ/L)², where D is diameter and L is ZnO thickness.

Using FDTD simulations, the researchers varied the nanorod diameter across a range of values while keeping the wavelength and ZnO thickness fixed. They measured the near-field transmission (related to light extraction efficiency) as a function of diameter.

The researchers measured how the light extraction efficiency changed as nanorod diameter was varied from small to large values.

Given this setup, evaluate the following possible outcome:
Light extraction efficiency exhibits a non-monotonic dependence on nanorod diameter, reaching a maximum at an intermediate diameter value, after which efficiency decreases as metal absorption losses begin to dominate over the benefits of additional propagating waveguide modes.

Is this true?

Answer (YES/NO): YES